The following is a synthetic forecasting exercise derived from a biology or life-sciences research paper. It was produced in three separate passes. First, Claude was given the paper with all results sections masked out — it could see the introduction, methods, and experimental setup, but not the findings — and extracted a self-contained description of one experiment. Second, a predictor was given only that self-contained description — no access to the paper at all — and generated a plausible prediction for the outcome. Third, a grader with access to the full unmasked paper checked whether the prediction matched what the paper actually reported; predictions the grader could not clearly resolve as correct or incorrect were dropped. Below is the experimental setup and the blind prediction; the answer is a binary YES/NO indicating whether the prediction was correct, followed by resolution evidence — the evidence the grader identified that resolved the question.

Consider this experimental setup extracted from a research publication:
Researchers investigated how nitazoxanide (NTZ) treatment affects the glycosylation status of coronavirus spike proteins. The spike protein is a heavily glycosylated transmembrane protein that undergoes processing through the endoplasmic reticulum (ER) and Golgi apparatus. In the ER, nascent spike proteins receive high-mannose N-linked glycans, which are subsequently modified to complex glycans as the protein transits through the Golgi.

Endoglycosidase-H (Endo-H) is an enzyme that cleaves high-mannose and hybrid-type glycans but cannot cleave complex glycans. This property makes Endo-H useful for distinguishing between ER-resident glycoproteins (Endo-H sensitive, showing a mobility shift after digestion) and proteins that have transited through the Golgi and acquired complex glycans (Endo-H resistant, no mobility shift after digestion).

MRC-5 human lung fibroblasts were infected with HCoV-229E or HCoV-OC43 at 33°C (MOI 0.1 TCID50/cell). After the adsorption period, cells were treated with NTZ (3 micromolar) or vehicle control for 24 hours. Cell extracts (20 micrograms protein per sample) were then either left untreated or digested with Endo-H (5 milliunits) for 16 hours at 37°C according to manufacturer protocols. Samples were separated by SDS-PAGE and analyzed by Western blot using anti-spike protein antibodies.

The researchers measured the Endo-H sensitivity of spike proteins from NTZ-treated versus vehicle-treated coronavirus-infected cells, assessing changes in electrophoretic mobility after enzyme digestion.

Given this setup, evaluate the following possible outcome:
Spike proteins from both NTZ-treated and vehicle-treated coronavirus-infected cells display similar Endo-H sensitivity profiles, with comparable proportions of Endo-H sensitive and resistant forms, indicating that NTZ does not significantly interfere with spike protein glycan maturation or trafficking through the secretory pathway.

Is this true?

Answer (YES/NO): NO